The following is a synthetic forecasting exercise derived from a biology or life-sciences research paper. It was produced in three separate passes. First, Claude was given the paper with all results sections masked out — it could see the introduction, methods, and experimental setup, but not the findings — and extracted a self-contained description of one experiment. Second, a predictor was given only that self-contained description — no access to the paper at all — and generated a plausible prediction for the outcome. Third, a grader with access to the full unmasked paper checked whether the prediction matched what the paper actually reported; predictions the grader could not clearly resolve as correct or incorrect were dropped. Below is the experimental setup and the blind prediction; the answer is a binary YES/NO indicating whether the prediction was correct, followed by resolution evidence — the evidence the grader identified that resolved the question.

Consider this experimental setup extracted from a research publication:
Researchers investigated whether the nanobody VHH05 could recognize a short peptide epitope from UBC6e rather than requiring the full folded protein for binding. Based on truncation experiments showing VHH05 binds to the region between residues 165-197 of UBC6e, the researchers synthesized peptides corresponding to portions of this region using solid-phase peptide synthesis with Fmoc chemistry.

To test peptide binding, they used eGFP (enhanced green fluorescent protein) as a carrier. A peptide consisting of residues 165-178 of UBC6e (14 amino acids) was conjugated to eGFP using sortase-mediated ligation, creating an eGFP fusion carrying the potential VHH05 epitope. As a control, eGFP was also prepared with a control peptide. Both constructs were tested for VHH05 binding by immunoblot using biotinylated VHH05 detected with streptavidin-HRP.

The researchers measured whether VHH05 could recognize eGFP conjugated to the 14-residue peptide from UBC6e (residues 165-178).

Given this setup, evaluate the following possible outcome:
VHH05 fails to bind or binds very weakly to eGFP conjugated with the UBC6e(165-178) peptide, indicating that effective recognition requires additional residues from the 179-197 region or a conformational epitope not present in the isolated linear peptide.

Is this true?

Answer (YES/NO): NO